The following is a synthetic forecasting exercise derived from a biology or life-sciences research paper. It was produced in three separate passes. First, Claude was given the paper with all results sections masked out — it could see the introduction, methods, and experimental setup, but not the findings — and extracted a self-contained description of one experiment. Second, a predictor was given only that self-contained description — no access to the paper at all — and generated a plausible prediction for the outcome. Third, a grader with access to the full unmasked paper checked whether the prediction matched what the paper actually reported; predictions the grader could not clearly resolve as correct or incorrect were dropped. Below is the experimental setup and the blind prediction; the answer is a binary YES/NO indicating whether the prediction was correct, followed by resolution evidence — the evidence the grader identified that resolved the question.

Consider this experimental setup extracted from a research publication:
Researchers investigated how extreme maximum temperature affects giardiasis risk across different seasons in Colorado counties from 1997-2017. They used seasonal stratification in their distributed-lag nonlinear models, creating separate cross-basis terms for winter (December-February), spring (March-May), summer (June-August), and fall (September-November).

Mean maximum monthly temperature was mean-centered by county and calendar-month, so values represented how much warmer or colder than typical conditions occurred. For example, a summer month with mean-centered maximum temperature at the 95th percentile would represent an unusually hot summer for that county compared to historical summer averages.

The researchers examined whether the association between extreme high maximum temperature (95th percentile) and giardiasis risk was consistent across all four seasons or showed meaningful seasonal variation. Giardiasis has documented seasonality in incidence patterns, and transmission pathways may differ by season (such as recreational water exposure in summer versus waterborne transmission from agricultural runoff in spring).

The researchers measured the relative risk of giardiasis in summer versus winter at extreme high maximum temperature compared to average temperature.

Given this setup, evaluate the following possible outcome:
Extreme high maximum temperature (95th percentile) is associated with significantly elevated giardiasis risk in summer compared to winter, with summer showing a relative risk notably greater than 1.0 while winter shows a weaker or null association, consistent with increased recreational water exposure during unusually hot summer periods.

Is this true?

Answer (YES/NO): NO